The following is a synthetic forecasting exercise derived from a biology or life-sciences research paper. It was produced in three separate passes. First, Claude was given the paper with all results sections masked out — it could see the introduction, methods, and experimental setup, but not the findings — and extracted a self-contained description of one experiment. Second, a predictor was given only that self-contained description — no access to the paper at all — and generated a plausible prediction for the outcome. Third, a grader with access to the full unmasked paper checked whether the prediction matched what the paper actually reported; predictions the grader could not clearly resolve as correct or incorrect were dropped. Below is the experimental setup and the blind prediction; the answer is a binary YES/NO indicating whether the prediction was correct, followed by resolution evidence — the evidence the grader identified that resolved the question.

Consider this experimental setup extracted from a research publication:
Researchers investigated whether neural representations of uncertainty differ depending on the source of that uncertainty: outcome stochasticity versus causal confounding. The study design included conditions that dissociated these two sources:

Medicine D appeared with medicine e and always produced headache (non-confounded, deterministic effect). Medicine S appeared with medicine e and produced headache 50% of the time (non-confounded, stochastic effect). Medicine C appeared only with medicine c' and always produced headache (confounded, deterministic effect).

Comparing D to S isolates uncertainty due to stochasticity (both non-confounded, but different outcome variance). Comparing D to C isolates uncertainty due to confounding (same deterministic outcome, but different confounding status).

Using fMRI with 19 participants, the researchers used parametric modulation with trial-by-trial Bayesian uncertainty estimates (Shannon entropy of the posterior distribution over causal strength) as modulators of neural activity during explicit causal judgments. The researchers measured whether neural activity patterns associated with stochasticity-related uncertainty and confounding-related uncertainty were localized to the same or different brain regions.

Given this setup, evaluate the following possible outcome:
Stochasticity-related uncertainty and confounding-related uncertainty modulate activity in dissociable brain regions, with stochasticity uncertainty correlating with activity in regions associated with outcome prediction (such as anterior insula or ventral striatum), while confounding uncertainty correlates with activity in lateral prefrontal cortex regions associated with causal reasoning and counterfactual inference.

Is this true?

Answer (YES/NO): YES